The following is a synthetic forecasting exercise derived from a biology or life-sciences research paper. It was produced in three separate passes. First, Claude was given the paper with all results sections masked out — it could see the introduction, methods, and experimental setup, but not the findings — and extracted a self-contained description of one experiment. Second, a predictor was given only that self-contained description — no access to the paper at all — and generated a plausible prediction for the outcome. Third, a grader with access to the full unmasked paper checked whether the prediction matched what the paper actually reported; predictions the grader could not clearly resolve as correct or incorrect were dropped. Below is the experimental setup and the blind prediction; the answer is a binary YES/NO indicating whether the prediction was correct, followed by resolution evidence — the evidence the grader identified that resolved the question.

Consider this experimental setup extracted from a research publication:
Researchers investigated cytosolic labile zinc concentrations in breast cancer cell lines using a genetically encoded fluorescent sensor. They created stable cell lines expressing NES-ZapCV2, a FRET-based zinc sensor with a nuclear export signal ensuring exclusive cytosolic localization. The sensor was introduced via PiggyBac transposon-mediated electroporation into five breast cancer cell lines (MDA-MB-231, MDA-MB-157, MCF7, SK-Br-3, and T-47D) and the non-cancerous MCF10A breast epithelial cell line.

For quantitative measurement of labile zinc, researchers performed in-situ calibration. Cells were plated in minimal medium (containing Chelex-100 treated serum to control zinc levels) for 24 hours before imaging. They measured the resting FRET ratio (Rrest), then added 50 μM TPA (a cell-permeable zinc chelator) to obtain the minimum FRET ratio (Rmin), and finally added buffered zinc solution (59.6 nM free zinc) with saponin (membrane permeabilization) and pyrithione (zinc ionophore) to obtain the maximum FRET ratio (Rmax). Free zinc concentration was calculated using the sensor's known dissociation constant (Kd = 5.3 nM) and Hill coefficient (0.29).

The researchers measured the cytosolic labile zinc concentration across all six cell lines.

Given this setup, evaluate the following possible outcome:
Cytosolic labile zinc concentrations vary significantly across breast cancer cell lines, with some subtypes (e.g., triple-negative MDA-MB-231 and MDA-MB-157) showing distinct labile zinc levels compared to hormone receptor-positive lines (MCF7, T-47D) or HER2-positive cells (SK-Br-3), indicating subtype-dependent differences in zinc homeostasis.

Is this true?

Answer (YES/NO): YES